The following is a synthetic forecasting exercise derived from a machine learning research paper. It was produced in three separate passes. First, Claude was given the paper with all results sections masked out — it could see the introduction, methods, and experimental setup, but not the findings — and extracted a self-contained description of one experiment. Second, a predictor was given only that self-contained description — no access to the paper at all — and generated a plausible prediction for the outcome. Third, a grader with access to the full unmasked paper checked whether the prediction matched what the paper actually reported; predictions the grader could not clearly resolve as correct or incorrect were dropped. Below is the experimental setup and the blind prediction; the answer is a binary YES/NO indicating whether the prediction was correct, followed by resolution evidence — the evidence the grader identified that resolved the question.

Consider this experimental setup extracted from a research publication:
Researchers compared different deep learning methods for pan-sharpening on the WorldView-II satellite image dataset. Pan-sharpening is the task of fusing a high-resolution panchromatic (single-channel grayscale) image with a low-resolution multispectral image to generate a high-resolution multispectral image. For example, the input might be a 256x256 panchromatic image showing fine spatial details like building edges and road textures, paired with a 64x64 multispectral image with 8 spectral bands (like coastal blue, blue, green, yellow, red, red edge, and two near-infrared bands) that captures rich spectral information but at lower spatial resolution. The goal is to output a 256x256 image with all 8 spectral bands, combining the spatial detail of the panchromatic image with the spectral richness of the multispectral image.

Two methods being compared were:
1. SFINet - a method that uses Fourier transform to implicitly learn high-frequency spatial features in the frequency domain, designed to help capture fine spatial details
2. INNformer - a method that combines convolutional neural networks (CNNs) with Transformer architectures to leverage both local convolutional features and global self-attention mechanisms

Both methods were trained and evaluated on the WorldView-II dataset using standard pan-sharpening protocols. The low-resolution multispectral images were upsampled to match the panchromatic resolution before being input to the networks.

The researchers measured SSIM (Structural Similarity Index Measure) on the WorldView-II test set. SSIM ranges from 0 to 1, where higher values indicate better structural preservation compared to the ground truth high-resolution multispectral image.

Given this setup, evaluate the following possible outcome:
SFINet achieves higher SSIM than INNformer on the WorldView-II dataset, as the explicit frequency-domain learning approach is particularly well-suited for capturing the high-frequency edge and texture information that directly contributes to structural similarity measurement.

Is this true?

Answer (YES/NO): YES